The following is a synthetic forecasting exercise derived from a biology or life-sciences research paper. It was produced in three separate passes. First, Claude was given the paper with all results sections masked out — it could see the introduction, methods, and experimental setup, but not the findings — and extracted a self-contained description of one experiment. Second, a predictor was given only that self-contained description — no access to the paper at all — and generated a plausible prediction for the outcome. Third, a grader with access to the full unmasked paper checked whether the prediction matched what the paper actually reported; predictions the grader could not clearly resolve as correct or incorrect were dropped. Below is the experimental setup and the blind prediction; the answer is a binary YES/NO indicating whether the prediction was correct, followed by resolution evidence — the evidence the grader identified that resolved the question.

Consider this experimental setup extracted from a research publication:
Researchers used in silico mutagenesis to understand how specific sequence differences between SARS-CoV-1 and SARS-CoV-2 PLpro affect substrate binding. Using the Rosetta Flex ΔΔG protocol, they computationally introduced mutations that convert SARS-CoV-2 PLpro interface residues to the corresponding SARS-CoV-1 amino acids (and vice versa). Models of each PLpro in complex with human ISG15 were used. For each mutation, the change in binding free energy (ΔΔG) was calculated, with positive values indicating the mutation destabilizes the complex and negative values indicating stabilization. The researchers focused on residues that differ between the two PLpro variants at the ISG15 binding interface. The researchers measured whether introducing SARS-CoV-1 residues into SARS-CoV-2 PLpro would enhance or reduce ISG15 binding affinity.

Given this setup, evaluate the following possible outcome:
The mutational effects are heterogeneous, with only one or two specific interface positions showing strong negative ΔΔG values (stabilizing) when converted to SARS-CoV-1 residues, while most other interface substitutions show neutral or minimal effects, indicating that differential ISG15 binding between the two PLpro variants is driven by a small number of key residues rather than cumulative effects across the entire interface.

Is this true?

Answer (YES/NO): NO